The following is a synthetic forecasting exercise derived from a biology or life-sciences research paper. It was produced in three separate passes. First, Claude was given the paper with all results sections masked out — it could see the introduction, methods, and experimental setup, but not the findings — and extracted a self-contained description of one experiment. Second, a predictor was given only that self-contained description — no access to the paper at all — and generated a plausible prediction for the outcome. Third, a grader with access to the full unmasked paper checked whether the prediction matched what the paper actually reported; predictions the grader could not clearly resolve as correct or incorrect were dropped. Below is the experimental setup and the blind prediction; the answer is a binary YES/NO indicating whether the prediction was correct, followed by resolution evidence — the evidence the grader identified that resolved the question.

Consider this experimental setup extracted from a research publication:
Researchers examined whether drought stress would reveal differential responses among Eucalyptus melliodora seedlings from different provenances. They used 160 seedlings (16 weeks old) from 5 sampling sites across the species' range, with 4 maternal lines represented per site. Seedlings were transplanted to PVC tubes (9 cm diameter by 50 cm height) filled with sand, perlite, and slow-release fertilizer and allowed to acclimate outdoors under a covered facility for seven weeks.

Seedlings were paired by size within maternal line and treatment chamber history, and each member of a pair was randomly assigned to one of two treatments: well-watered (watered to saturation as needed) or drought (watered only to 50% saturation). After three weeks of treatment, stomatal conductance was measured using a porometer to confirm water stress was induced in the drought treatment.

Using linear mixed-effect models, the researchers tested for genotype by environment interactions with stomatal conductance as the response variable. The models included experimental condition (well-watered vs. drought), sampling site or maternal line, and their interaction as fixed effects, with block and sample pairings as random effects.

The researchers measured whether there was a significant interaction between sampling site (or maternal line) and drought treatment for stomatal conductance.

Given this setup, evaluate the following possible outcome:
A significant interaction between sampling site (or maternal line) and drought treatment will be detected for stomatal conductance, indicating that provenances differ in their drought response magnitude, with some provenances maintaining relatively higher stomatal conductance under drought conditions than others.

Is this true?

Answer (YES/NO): NO